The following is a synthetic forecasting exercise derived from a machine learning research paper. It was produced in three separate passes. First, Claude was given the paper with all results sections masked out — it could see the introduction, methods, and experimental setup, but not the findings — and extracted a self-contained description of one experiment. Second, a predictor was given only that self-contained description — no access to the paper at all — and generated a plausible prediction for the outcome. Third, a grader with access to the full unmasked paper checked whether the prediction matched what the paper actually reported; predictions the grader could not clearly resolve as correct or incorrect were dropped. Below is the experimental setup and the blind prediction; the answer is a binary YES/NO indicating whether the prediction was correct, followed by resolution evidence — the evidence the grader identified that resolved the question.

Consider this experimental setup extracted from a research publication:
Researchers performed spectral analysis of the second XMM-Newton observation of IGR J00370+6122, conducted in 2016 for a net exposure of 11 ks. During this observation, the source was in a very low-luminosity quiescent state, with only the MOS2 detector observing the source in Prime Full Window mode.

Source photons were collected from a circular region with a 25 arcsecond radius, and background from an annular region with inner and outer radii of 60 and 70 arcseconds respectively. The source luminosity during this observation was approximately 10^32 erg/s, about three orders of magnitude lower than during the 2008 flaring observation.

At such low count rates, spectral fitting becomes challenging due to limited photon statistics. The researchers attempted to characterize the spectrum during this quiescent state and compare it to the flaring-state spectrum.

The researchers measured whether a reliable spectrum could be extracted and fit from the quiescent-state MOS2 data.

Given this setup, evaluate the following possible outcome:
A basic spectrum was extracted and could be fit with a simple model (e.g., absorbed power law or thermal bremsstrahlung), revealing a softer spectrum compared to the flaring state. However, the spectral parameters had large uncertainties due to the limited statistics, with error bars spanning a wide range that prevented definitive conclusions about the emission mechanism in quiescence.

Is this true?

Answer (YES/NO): NO